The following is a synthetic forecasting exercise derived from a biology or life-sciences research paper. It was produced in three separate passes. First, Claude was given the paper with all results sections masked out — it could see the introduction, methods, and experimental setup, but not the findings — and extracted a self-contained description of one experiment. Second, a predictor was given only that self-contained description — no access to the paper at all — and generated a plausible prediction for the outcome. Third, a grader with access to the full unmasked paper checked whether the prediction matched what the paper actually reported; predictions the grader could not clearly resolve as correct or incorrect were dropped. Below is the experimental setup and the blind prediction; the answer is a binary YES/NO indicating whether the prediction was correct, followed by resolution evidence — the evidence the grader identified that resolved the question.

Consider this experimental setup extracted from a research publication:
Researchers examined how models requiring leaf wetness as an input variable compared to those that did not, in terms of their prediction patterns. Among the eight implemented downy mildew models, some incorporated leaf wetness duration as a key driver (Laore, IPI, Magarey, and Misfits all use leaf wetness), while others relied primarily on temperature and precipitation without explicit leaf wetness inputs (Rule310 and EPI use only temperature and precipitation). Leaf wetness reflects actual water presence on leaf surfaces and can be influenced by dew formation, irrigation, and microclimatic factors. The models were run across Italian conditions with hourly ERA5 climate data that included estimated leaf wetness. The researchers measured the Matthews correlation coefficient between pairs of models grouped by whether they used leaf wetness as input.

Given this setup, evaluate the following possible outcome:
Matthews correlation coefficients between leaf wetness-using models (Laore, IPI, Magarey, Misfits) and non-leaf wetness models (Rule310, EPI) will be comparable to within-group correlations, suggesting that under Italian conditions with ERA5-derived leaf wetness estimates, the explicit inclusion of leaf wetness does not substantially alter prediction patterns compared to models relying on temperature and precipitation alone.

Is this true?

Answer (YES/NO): YES